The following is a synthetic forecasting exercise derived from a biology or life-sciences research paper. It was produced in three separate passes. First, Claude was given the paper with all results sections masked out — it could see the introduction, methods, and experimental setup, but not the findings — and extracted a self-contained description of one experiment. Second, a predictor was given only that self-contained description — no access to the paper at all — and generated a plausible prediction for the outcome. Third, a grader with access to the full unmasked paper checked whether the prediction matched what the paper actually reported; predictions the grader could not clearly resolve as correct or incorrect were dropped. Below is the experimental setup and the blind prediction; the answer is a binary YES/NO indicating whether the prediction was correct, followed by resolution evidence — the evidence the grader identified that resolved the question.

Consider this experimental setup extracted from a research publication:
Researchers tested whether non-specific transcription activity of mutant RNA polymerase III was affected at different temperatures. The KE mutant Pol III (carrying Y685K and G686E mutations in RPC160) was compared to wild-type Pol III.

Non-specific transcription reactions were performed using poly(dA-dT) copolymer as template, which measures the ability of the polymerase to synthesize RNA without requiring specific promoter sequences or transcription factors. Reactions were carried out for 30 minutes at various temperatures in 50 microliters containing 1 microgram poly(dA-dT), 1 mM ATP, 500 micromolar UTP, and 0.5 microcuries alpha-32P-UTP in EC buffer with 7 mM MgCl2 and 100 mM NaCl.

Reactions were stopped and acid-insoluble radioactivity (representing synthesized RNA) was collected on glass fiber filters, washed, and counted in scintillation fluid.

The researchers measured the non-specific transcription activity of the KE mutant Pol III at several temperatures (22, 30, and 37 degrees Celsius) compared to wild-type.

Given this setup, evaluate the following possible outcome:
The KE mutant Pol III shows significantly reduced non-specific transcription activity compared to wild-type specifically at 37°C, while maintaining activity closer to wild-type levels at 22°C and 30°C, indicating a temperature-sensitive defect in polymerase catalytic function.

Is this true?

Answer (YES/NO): NO